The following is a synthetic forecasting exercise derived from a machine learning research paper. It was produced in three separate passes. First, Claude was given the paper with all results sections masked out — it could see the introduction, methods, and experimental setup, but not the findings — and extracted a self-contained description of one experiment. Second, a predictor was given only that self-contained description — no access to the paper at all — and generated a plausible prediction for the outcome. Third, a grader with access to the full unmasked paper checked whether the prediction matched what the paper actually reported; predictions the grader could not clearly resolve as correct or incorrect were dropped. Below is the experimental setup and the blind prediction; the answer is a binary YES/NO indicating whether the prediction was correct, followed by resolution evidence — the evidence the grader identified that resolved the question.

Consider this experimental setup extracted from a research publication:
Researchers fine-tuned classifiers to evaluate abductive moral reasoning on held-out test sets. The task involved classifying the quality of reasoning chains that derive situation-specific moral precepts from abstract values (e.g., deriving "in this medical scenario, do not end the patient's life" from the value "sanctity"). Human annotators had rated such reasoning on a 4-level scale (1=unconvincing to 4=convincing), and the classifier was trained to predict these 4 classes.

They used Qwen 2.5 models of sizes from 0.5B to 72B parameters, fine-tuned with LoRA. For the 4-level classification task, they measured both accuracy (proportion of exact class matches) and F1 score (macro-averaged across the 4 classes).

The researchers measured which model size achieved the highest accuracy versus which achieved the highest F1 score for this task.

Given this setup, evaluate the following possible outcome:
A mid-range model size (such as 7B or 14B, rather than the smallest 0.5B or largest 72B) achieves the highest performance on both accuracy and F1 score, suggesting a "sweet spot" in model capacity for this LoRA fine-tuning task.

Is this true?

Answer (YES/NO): NO